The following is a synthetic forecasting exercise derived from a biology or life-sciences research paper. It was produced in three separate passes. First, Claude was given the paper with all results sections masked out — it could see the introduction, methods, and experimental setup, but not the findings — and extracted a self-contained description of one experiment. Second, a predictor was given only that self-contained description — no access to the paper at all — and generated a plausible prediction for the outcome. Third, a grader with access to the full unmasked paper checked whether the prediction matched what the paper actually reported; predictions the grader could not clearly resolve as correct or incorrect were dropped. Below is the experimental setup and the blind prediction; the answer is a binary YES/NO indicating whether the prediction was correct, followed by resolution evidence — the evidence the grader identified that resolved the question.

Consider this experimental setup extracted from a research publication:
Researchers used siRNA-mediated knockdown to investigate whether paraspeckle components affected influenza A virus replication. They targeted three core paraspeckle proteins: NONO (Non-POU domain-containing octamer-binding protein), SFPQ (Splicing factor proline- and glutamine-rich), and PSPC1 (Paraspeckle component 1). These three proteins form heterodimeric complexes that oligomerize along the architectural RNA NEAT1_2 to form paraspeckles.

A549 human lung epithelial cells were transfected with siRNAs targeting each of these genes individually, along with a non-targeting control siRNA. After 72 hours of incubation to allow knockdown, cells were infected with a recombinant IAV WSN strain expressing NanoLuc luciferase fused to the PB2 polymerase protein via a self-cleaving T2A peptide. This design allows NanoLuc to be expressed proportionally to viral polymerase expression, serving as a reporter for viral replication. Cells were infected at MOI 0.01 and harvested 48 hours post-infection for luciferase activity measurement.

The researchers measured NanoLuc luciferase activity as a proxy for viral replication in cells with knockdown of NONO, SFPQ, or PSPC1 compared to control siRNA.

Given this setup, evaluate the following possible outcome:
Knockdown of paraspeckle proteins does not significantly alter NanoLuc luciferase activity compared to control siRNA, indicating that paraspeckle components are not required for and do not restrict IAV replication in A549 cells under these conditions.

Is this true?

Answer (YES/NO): NO